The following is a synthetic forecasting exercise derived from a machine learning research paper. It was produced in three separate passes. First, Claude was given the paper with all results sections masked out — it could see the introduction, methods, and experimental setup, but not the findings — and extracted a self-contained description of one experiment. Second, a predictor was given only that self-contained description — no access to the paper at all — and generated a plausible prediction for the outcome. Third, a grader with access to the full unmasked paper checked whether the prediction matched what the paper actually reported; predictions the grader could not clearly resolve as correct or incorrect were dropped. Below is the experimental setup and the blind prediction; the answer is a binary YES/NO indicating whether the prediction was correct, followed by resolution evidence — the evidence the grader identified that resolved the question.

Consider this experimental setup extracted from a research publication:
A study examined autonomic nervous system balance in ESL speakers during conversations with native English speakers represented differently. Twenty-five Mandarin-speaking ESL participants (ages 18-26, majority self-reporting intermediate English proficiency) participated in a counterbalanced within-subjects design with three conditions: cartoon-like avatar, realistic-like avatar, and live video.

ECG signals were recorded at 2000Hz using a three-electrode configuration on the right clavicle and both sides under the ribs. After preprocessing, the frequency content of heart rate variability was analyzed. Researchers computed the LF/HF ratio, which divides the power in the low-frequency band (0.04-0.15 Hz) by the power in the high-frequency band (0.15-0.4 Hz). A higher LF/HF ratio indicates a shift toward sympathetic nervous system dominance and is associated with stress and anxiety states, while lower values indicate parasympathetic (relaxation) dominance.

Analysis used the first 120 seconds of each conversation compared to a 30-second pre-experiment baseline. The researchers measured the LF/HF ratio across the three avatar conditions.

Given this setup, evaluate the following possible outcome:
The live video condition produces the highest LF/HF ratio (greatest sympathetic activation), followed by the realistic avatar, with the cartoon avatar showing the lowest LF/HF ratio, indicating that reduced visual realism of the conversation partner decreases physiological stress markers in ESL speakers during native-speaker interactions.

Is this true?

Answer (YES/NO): NO